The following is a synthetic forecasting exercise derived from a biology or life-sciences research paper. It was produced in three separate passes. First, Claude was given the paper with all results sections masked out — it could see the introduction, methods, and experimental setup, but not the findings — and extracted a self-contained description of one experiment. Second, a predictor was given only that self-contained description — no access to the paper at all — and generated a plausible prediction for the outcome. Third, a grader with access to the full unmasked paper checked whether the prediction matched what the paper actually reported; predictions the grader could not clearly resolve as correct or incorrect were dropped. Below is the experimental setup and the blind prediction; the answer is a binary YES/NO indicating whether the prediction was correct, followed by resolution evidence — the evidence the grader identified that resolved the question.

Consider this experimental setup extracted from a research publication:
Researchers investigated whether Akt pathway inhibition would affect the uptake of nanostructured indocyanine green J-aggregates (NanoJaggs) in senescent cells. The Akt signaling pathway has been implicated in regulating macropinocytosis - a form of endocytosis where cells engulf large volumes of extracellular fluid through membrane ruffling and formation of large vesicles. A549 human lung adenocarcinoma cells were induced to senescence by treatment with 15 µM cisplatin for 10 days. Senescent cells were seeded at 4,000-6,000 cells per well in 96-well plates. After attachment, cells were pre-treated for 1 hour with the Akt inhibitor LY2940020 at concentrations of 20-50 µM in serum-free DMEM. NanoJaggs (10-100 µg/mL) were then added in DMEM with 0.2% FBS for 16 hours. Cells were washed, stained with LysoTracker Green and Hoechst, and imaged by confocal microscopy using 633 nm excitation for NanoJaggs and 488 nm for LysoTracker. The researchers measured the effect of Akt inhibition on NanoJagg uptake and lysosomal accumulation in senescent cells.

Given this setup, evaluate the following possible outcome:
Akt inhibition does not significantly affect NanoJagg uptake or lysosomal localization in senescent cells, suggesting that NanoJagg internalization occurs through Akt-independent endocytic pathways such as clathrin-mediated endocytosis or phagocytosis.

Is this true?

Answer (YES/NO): NO